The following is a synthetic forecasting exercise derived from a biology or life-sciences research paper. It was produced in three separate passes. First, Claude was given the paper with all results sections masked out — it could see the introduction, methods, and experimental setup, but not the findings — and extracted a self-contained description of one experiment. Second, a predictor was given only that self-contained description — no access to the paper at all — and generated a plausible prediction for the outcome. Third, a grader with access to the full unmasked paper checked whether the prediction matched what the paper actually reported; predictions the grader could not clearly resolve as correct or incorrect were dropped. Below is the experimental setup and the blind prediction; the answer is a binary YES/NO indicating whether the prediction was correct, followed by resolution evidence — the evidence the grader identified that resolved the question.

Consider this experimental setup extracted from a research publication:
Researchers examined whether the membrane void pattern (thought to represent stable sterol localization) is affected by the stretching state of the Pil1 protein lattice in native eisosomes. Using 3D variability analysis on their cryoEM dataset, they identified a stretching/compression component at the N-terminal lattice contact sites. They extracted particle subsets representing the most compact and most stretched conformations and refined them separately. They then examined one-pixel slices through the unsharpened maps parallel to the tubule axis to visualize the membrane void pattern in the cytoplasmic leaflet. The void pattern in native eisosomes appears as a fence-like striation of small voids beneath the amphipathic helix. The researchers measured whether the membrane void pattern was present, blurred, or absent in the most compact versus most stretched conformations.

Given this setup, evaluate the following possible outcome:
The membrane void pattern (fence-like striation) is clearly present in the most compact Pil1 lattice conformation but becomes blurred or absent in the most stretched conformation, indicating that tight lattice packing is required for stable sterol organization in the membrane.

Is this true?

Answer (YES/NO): YES